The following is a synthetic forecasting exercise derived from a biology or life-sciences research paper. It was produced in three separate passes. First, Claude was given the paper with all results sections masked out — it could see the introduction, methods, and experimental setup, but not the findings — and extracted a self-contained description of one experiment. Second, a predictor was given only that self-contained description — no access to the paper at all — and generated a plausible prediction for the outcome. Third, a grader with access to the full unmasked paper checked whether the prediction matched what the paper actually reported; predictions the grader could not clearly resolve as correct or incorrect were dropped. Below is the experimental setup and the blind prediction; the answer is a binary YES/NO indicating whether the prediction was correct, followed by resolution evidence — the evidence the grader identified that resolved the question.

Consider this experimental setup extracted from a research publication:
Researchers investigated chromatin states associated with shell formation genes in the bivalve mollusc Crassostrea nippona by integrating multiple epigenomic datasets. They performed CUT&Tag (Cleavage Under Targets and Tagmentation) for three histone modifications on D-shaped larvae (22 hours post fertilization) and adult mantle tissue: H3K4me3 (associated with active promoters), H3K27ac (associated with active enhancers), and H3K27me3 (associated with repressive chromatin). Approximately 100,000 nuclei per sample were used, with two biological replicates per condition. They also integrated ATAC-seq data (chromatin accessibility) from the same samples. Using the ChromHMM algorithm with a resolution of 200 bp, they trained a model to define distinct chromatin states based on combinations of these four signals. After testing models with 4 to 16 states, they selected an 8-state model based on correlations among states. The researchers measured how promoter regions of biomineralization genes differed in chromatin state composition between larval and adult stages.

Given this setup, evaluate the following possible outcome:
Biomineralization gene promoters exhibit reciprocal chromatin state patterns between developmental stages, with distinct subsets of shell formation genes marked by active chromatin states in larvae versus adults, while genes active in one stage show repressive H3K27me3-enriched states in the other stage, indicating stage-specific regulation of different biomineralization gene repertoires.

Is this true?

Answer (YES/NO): NO